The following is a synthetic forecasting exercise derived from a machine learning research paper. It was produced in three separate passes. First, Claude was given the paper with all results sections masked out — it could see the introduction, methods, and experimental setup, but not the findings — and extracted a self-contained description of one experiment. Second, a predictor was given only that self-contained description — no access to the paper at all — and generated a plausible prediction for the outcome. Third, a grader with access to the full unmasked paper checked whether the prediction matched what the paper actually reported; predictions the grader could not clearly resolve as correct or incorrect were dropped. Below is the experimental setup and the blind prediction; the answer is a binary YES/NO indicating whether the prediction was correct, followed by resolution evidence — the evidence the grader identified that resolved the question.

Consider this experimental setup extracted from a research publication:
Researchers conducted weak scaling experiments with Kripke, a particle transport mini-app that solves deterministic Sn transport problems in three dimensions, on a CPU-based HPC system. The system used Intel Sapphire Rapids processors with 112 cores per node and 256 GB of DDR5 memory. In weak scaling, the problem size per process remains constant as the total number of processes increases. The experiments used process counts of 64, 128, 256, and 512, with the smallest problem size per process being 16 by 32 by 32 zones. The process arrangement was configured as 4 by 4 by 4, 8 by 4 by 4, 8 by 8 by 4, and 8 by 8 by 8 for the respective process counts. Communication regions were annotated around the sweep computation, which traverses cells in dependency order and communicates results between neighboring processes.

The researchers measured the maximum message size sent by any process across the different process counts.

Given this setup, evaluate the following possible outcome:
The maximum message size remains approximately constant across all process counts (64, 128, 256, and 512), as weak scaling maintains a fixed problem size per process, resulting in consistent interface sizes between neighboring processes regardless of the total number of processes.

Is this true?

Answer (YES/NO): YES